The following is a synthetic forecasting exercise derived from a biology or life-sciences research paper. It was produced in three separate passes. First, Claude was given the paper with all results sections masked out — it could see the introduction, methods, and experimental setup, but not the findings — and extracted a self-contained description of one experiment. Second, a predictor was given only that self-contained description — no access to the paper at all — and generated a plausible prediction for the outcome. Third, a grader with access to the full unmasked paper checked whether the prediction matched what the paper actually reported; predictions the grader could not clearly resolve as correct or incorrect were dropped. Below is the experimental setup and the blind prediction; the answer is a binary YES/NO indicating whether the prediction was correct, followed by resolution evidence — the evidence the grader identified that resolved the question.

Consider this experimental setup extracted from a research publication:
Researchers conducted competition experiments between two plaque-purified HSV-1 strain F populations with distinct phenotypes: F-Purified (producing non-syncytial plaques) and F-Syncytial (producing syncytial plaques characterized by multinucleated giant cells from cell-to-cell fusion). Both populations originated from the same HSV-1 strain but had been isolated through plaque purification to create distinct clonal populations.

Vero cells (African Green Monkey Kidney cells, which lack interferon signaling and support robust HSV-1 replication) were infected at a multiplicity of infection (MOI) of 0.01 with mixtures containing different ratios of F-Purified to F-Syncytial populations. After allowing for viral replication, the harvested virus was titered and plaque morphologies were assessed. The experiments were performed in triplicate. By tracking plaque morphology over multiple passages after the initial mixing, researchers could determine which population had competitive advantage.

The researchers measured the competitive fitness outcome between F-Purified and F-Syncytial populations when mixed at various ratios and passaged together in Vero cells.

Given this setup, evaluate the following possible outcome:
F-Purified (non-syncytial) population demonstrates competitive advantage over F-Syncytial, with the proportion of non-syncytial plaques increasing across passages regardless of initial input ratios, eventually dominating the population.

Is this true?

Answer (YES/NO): NO